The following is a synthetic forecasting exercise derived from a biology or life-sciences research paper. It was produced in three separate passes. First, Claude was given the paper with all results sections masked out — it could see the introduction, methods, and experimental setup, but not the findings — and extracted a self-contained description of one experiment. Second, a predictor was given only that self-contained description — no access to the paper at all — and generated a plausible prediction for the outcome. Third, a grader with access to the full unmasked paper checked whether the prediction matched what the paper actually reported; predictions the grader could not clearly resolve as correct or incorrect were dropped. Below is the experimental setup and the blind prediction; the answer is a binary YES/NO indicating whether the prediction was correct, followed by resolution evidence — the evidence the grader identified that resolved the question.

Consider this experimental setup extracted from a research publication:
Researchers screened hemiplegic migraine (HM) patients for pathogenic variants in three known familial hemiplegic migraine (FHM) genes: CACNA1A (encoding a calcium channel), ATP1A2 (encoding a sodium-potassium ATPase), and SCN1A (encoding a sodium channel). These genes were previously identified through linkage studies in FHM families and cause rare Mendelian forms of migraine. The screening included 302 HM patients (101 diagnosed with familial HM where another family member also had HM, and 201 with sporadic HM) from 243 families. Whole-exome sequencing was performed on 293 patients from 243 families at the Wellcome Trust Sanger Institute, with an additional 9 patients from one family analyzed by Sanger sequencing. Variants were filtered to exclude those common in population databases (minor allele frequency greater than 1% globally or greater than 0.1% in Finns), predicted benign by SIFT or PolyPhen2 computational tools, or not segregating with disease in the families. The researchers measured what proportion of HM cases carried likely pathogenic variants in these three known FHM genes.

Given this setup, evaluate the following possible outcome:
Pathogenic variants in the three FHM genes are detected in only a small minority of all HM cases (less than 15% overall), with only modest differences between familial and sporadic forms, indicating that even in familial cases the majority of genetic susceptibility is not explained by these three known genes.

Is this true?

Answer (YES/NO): NO